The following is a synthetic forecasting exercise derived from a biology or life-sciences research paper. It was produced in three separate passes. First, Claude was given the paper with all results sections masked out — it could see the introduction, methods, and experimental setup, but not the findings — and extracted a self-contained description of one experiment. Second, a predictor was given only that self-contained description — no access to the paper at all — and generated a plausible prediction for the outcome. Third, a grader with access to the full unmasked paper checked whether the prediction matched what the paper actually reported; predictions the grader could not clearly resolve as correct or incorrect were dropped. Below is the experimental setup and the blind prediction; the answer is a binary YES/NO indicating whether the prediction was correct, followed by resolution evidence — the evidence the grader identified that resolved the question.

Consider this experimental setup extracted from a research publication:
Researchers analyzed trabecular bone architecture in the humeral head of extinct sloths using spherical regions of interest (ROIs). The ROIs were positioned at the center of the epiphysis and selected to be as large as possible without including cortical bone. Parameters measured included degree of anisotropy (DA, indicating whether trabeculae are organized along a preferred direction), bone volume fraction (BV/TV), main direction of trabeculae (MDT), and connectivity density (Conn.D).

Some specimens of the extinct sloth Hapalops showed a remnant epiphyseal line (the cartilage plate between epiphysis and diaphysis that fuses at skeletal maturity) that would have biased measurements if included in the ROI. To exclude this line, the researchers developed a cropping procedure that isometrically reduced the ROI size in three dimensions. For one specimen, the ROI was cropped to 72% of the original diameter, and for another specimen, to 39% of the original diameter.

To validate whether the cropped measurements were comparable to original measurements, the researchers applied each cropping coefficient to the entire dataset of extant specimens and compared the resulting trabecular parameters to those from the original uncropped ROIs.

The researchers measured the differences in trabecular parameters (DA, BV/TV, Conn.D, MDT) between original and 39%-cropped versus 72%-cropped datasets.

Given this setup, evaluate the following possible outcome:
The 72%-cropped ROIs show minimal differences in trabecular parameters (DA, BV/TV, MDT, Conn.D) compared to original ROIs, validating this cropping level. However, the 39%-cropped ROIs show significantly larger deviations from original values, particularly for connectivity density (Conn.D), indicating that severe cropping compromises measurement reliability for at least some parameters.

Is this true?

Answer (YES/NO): NO